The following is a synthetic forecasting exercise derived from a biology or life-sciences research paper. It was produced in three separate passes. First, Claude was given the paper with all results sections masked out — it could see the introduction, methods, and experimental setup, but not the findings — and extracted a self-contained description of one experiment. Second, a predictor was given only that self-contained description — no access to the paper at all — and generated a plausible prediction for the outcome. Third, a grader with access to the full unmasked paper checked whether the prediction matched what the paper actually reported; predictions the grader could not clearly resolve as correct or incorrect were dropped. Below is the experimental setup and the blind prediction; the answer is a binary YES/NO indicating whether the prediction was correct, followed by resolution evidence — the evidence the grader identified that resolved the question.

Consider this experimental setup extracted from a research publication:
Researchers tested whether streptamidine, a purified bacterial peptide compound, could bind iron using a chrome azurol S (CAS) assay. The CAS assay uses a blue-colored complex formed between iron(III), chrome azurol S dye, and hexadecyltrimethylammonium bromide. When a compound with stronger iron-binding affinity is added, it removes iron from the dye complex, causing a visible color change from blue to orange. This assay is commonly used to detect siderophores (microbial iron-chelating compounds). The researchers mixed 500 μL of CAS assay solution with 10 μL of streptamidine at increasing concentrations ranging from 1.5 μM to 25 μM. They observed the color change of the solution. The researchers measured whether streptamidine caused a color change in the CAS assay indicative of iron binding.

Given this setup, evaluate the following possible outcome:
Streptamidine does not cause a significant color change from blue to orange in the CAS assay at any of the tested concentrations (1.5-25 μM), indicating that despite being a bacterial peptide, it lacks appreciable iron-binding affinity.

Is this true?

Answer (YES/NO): YES